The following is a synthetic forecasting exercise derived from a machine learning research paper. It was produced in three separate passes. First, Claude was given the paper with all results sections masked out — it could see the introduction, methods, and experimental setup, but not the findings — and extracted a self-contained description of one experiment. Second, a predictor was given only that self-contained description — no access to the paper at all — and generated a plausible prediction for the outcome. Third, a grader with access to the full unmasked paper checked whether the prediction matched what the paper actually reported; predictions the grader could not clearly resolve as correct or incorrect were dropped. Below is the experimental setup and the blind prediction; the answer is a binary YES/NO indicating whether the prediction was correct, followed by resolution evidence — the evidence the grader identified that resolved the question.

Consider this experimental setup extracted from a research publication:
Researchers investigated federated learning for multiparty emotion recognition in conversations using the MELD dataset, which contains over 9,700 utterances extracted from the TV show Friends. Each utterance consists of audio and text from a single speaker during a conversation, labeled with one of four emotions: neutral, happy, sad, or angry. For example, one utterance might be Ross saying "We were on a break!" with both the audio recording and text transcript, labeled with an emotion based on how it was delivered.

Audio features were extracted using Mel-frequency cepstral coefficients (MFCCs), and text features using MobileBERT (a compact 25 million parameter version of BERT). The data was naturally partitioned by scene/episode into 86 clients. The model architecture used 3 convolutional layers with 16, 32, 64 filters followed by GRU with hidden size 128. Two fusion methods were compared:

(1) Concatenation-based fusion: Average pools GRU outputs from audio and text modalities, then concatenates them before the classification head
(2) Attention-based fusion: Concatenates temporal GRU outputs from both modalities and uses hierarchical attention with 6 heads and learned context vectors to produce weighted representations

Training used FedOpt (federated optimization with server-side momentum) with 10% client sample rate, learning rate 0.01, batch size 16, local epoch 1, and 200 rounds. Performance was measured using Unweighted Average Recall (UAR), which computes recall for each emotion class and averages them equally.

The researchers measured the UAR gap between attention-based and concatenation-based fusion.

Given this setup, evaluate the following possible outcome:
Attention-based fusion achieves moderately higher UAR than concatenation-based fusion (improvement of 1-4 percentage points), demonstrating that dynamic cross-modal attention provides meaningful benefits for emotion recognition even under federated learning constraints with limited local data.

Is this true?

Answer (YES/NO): NO